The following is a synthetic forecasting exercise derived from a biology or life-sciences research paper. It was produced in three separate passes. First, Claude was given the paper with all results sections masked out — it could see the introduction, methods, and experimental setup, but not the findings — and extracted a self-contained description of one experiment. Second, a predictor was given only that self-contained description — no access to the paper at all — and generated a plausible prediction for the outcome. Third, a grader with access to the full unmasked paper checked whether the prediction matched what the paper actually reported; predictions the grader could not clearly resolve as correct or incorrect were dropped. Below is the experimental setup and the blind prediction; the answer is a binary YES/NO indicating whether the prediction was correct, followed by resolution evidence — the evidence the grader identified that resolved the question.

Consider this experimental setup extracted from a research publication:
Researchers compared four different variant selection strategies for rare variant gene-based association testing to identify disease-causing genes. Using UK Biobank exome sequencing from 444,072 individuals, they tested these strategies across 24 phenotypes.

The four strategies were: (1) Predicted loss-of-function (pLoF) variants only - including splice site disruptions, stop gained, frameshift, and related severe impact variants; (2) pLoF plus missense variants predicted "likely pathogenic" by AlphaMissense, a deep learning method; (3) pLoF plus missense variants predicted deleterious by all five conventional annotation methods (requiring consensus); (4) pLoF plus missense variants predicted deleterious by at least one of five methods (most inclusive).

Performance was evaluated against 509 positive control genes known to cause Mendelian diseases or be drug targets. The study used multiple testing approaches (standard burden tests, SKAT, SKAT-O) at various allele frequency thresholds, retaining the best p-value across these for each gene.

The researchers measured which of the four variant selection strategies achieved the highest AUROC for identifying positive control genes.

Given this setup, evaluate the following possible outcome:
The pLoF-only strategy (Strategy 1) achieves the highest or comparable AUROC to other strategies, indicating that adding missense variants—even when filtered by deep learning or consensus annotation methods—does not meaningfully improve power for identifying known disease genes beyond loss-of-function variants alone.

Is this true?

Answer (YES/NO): NO